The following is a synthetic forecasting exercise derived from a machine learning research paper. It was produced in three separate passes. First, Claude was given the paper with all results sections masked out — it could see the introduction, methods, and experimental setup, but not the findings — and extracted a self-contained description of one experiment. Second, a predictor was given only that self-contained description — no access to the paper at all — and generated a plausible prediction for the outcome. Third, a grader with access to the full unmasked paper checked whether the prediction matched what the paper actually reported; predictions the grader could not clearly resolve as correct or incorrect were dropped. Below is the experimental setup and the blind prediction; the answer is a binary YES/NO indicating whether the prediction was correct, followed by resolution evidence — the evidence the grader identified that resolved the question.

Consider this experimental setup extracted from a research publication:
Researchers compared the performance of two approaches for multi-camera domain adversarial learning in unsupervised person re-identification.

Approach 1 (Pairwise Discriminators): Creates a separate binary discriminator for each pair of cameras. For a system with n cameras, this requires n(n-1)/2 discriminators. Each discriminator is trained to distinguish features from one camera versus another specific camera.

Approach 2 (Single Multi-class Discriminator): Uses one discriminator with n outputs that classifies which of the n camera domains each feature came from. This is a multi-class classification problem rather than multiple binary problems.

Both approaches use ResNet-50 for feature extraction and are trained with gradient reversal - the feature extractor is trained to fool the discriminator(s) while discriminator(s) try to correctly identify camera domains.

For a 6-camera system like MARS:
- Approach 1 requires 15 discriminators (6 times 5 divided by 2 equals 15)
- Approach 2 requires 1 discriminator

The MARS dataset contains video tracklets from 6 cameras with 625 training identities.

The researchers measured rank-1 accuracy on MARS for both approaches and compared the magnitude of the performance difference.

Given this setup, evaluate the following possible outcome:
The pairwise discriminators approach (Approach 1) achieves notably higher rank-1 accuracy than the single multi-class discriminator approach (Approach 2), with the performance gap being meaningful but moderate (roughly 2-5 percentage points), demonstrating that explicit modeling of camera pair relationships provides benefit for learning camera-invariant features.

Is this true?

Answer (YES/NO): NO